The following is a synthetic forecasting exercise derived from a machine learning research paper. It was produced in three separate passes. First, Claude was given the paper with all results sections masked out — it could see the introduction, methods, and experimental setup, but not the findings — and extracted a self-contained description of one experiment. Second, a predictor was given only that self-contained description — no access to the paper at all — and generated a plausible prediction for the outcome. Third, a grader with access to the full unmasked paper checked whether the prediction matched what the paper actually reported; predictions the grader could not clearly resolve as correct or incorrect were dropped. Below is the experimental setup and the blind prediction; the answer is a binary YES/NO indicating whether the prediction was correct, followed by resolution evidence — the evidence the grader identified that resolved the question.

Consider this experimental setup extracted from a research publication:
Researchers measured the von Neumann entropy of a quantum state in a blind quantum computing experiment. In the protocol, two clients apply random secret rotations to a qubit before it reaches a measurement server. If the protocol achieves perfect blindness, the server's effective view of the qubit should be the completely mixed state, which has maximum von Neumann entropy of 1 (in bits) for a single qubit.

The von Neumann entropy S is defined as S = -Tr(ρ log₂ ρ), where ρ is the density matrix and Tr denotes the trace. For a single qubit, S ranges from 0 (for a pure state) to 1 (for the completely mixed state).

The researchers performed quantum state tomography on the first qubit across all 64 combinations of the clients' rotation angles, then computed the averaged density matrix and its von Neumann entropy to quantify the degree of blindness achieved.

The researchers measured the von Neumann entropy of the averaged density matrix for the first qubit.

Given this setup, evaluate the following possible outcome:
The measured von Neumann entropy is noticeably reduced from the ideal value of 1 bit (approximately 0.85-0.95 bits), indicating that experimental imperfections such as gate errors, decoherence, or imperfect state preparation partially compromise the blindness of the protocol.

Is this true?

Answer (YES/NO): NO